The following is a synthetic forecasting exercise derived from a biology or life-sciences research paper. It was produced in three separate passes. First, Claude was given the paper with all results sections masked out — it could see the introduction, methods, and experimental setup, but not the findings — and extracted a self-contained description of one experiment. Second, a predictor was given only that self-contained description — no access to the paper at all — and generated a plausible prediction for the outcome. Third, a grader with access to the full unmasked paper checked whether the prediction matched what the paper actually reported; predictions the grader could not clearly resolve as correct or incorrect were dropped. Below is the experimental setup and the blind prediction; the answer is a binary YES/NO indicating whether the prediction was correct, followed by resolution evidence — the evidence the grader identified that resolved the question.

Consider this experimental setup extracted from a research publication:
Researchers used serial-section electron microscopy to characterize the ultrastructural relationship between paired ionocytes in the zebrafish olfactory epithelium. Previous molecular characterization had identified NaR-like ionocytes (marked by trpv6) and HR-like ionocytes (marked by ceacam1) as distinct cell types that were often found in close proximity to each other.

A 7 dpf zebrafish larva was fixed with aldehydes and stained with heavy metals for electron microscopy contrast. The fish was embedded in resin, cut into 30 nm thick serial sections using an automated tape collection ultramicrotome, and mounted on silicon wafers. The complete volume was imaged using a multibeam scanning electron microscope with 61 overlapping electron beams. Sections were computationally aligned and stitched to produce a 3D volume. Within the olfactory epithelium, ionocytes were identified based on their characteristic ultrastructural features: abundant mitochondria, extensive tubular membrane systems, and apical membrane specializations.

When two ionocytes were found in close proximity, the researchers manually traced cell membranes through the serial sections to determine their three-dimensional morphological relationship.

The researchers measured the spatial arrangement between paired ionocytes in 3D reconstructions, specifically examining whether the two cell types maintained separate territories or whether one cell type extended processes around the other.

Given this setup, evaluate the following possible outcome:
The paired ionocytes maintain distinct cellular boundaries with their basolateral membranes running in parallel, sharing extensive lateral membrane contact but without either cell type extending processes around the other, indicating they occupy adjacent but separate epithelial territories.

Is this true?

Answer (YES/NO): NO